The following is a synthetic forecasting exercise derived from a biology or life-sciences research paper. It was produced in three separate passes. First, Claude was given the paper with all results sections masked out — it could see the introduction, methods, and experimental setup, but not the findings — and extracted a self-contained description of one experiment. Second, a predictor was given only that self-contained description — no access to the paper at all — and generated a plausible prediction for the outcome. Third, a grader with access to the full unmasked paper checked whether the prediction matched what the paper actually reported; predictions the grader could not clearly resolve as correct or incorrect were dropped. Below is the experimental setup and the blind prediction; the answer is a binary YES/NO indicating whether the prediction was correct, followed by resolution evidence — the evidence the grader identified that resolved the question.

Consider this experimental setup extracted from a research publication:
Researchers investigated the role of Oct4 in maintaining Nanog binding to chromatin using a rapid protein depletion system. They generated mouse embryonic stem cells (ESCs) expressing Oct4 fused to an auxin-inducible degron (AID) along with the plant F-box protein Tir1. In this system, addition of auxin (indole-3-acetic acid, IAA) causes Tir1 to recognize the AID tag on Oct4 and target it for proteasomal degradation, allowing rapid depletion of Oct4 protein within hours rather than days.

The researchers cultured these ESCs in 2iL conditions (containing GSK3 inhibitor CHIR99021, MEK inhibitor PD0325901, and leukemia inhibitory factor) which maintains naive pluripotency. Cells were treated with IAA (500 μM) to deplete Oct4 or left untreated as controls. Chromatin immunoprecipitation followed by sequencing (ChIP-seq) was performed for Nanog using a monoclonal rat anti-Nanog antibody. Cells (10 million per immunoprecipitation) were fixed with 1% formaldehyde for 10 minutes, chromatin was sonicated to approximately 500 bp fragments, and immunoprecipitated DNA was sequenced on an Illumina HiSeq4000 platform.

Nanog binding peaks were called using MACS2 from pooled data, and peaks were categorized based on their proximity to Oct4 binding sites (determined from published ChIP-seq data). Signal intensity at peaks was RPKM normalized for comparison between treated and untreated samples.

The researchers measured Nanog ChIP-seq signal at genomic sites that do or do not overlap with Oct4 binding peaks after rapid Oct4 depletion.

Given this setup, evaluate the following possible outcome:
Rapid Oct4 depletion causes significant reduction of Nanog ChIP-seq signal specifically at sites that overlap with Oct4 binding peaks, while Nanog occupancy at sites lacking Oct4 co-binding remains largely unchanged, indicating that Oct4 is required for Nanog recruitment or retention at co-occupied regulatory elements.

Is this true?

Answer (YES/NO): NO